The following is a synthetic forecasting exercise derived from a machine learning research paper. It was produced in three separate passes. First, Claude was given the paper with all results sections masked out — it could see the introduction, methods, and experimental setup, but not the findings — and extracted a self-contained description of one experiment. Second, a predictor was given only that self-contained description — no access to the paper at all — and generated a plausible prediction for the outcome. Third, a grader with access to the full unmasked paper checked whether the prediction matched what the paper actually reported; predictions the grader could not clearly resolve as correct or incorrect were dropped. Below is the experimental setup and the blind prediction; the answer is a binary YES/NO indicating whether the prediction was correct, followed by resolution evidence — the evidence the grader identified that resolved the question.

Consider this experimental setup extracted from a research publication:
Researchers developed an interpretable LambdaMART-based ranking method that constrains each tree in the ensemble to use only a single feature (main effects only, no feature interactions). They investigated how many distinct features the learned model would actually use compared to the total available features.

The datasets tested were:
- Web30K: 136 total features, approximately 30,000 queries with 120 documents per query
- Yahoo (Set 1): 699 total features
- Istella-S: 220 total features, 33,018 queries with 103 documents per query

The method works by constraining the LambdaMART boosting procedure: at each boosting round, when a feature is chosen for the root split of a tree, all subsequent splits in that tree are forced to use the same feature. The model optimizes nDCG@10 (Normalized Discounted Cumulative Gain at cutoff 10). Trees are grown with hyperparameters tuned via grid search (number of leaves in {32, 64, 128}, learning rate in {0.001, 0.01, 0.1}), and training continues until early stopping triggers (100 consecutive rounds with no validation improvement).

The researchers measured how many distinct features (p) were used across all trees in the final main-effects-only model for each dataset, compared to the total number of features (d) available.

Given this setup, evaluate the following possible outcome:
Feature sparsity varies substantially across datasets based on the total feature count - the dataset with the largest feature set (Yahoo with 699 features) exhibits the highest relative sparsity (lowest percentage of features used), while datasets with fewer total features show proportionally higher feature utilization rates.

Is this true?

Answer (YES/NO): YES